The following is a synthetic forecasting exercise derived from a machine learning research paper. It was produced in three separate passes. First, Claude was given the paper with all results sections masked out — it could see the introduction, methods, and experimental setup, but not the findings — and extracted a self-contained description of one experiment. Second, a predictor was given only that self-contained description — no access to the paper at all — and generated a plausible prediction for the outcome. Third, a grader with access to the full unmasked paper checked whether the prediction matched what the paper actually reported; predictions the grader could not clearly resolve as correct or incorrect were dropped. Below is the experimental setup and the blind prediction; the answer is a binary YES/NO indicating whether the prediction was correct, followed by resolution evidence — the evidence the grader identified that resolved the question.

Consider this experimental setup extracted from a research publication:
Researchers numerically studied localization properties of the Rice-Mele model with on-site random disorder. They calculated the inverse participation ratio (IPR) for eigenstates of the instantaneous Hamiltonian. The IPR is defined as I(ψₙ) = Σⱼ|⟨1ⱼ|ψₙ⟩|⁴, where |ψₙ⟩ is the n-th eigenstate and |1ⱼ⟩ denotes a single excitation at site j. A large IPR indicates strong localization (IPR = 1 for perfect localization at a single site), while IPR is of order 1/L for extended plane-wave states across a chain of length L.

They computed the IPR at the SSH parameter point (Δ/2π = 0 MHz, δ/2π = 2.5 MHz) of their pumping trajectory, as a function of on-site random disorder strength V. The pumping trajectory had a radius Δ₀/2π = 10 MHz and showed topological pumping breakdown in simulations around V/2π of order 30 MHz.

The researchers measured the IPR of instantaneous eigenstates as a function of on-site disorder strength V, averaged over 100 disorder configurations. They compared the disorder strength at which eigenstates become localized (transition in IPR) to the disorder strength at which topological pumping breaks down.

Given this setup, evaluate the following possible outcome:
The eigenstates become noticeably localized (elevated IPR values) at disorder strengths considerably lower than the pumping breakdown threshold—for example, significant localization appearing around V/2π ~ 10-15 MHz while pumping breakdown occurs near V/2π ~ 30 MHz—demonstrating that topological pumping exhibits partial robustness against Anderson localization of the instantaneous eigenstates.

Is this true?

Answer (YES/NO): NO